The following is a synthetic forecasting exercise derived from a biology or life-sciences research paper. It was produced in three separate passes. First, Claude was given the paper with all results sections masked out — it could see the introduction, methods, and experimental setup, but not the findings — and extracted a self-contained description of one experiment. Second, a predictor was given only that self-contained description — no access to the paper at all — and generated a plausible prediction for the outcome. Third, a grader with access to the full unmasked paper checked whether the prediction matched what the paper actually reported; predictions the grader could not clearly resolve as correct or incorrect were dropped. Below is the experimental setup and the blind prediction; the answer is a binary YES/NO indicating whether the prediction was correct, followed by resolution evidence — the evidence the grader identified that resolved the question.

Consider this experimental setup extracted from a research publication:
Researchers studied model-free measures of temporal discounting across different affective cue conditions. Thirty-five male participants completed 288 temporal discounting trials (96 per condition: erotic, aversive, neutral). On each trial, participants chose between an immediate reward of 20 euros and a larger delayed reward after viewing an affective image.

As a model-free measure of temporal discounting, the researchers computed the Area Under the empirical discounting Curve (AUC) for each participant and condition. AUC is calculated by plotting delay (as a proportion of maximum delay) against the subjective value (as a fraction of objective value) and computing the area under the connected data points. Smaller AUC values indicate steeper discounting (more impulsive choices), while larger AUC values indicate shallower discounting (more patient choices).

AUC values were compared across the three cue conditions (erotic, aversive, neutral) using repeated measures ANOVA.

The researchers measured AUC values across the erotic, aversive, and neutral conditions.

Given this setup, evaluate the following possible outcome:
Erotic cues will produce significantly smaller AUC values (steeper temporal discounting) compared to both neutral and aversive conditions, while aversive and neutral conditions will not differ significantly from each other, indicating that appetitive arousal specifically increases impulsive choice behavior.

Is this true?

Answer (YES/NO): NO